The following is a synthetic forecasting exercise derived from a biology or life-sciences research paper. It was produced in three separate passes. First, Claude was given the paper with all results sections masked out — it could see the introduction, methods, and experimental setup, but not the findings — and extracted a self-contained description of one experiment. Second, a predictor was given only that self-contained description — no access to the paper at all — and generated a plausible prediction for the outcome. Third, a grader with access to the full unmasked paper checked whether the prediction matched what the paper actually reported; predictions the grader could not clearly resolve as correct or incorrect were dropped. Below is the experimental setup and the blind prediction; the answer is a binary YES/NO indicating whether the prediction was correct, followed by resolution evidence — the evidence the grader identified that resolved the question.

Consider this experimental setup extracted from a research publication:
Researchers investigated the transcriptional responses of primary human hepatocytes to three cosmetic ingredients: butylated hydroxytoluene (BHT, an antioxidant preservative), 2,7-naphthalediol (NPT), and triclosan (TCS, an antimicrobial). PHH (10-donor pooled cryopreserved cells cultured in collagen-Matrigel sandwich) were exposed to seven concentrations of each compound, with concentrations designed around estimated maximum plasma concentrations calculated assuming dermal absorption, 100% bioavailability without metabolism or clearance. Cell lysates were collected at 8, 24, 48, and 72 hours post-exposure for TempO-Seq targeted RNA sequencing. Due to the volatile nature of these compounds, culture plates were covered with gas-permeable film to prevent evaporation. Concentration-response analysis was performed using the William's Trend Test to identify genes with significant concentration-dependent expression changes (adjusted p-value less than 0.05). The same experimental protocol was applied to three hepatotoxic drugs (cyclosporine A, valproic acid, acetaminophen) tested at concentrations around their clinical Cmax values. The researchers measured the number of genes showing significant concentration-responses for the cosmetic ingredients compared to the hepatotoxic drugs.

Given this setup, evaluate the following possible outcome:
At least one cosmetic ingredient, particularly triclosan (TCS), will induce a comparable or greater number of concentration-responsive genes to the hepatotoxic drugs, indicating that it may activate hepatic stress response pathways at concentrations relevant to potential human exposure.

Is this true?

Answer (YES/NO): NO